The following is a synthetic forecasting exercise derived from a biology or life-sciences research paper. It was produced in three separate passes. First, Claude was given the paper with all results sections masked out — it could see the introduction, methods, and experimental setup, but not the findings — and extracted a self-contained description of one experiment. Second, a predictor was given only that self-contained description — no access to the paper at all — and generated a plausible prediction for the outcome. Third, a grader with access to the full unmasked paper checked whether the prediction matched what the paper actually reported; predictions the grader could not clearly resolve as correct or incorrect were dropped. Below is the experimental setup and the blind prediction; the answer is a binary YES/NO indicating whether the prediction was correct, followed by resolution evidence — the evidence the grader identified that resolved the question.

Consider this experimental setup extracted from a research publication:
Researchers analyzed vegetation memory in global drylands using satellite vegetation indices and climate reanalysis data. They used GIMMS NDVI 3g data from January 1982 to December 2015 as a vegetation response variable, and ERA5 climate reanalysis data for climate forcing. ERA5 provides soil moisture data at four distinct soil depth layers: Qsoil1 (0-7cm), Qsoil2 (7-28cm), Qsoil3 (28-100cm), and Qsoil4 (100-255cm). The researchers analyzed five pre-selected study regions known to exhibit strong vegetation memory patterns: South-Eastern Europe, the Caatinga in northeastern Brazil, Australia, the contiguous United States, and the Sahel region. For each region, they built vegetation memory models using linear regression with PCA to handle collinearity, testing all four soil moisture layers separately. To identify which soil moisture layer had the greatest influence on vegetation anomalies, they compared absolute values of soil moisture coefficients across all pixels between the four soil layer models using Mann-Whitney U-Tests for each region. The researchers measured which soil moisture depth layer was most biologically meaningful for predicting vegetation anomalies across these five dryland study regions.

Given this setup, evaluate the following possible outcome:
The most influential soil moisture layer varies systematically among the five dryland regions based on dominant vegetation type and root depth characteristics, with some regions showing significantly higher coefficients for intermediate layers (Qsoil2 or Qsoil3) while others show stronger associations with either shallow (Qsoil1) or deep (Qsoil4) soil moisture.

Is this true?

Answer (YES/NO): NO